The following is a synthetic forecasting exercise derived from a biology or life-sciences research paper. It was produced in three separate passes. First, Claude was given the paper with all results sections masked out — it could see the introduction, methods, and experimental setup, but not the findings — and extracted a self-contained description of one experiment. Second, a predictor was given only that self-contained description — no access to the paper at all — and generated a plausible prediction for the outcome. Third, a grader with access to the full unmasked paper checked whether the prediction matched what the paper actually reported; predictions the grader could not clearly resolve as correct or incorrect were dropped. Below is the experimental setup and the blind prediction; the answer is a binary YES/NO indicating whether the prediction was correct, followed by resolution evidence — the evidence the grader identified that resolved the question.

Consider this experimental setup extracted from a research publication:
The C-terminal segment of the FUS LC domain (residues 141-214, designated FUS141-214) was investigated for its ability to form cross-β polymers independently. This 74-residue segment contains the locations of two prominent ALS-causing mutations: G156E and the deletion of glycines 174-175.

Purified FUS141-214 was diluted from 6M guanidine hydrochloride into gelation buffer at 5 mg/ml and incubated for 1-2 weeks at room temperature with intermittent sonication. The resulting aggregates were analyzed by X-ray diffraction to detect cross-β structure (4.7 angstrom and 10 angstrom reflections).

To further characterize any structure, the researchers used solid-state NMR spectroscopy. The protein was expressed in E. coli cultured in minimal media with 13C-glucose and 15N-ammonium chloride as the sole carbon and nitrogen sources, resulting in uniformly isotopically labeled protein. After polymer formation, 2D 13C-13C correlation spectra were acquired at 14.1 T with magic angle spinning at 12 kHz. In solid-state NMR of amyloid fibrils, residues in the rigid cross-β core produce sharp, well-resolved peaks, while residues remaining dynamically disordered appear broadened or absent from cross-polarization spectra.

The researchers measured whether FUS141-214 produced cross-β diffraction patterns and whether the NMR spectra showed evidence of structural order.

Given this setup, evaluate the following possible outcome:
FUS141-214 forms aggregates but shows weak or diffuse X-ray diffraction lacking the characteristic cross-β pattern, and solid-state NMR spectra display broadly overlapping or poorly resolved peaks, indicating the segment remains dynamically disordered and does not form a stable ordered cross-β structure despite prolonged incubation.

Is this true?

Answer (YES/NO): NO